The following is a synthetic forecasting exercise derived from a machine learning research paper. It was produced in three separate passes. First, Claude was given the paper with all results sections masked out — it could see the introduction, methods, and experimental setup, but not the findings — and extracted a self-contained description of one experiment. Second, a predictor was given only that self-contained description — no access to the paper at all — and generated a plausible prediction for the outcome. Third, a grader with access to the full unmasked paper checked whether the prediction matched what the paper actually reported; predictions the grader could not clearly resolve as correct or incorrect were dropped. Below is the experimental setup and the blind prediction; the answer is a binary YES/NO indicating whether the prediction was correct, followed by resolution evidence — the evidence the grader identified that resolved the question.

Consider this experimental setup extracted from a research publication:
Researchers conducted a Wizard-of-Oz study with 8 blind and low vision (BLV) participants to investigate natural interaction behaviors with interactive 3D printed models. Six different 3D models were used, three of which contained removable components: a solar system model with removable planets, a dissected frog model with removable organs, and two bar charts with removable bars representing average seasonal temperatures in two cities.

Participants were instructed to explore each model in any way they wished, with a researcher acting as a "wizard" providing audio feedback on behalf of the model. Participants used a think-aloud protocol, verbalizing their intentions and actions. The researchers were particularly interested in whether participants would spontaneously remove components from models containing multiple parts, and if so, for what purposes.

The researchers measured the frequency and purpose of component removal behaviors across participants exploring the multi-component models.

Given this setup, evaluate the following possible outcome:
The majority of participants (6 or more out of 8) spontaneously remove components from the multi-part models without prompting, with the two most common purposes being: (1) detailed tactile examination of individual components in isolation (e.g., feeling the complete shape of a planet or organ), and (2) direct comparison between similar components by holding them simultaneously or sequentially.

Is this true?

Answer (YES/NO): NO